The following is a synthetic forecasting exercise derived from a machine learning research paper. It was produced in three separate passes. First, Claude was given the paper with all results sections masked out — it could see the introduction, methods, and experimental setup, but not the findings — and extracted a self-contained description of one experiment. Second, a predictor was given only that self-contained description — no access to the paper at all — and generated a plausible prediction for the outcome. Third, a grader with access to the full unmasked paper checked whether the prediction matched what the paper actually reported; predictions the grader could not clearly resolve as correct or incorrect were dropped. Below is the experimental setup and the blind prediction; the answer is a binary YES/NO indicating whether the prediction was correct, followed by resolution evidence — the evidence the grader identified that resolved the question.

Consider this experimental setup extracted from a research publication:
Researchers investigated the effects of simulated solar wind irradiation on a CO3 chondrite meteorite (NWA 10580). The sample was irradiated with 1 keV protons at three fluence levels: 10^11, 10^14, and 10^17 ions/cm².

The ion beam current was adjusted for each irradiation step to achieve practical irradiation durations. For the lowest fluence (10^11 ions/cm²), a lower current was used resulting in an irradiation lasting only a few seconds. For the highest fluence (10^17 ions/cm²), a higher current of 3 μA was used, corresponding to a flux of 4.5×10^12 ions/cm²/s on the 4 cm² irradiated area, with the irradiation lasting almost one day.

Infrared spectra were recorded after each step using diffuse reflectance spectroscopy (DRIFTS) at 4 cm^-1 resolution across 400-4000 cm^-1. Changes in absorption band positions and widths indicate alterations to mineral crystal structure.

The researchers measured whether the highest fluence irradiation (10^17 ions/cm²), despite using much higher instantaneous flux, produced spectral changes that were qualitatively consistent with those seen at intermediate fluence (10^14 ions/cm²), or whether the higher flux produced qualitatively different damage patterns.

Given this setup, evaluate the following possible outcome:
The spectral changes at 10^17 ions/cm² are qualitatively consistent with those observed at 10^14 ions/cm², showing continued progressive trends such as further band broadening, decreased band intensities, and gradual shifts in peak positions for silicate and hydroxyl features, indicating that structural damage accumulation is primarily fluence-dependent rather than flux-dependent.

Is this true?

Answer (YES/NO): NO